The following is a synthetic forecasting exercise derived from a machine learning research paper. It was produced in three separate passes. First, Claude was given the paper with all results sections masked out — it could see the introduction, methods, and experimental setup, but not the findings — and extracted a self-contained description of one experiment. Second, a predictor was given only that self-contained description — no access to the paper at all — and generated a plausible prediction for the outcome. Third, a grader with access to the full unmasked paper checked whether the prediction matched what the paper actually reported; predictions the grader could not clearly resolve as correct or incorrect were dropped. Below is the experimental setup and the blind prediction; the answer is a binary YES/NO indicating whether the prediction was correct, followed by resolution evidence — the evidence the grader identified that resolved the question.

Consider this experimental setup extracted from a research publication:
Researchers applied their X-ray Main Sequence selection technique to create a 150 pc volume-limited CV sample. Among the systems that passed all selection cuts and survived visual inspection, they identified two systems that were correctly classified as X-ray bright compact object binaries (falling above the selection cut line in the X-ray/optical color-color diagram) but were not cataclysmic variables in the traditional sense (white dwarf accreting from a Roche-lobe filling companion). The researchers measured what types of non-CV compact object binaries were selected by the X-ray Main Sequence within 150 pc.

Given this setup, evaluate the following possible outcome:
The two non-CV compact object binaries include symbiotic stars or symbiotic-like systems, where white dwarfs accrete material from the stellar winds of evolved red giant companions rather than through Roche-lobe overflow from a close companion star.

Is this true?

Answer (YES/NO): NO